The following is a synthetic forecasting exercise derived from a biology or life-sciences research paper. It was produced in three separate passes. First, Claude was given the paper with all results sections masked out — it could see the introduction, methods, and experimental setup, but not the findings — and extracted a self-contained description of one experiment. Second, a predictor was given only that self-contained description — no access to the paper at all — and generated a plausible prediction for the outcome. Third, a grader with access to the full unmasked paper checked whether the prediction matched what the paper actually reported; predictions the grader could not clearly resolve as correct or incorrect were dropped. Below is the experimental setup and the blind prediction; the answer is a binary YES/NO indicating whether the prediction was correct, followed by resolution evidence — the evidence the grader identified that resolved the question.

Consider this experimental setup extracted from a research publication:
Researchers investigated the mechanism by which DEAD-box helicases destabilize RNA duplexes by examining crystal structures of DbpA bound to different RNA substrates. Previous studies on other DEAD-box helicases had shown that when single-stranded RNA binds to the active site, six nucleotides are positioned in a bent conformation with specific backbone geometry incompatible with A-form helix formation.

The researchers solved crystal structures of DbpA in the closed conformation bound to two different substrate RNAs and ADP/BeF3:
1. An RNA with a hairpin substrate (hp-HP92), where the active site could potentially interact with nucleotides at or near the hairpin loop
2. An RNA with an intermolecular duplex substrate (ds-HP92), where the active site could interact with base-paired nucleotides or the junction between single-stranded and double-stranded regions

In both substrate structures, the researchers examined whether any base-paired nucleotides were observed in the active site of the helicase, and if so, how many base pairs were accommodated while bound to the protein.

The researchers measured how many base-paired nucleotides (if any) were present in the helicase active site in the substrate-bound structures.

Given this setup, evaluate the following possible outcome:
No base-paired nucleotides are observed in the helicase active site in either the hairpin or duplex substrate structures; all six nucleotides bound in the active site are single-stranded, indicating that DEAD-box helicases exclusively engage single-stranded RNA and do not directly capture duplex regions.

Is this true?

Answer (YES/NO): NO